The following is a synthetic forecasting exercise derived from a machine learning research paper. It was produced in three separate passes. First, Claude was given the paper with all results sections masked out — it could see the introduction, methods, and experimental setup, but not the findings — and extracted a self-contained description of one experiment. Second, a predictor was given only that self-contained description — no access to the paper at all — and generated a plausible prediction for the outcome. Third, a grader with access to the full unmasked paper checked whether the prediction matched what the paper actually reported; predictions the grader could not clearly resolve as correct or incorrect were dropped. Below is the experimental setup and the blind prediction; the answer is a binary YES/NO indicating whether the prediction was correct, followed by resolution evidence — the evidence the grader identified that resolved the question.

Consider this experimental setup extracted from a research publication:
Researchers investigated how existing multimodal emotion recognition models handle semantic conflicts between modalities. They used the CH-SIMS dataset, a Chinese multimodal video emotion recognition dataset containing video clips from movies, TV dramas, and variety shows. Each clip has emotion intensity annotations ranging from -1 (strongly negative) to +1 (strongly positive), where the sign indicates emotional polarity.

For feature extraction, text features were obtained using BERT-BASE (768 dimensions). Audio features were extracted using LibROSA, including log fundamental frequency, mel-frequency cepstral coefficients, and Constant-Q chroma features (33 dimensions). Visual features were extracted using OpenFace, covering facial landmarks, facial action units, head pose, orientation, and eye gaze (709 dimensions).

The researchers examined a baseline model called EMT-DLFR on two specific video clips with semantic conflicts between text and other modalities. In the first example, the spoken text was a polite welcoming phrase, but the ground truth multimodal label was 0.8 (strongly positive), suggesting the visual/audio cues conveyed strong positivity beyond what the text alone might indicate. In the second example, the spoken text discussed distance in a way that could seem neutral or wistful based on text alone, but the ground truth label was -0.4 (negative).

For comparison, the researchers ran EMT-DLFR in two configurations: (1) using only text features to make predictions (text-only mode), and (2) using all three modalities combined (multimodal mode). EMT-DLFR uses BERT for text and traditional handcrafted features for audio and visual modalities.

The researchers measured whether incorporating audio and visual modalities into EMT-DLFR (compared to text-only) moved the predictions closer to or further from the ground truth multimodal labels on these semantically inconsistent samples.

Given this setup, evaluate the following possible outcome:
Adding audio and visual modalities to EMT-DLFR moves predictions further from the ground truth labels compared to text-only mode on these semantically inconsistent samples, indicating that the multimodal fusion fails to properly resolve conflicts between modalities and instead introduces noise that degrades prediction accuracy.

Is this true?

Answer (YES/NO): NO